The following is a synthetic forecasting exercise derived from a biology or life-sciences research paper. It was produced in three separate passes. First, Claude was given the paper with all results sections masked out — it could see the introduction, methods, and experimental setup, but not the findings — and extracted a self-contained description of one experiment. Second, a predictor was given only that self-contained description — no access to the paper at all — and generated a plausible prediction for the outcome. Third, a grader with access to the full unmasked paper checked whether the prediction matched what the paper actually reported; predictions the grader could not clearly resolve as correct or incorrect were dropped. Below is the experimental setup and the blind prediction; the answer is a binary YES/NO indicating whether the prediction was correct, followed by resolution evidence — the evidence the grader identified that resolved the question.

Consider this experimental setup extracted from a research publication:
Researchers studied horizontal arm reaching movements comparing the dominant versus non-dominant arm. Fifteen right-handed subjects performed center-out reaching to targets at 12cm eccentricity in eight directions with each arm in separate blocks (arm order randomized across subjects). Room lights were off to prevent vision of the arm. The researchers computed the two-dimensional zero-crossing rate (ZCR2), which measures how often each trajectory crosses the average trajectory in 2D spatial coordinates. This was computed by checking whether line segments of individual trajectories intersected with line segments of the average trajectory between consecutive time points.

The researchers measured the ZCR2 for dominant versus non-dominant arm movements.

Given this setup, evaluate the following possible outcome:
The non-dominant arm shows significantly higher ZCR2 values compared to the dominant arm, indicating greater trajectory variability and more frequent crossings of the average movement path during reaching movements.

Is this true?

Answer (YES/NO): NO